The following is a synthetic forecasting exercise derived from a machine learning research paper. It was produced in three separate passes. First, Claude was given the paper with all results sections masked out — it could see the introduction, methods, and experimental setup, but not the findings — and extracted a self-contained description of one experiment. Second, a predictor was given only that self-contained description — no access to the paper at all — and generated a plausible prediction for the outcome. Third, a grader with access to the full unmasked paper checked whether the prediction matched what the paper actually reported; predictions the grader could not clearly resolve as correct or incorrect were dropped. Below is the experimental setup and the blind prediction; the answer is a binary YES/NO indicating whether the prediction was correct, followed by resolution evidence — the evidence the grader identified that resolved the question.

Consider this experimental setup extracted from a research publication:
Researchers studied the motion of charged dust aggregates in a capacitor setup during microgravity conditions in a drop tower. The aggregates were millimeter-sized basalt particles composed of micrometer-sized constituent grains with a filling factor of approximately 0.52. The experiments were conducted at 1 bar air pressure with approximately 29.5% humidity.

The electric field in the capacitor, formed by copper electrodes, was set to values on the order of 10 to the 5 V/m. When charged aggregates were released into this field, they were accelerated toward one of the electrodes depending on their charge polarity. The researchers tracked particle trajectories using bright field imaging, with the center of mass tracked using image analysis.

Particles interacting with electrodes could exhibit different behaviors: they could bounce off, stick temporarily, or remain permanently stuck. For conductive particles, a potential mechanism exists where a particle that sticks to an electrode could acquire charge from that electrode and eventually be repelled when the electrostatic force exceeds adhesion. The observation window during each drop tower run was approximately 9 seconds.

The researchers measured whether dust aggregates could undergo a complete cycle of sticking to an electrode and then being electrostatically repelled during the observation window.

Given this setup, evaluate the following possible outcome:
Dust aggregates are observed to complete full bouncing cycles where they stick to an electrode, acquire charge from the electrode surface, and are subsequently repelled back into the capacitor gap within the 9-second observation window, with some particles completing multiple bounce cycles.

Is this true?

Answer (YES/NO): YES